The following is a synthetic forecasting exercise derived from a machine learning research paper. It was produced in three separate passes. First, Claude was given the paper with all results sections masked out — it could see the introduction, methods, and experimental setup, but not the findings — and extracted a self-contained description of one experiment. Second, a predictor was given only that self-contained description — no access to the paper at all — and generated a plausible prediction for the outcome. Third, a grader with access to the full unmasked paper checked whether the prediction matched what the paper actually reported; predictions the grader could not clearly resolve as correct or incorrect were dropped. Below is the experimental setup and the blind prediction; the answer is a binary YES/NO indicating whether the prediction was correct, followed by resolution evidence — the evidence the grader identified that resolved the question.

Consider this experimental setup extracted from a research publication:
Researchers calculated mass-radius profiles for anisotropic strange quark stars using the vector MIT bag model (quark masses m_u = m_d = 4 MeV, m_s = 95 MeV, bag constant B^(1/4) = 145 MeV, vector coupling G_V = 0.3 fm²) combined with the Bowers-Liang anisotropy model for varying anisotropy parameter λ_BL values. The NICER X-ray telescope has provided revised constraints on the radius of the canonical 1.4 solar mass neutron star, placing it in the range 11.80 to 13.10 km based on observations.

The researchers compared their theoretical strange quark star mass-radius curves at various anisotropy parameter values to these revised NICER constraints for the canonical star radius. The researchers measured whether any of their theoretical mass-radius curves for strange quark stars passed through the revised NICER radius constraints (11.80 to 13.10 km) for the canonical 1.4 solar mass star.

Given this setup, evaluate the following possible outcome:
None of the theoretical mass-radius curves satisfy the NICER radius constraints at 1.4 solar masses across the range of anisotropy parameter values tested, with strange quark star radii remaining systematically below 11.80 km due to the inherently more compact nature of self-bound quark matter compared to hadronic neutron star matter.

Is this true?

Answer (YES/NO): YES